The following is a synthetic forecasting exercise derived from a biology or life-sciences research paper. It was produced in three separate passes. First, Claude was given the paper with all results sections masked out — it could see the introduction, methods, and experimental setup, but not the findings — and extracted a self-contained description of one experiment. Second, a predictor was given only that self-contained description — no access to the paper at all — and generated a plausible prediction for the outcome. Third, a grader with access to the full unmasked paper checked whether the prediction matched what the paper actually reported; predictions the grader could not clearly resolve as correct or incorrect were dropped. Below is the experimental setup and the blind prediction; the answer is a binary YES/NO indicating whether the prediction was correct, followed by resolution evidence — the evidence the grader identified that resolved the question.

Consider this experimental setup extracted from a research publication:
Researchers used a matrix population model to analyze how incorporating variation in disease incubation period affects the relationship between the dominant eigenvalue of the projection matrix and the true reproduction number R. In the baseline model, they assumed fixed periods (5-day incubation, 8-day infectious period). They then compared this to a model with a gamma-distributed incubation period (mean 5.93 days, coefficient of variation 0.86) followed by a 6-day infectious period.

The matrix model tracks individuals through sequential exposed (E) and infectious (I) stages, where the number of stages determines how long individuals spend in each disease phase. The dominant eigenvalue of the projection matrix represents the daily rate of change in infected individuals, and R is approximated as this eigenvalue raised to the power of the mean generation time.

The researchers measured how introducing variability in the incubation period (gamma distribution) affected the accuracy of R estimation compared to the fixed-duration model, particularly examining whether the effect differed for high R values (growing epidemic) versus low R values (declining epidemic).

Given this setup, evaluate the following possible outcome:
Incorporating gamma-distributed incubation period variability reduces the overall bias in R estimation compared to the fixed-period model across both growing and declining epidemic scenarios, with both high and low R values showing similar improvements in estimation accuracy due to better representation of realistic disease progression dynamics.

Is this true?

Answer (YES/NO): NO